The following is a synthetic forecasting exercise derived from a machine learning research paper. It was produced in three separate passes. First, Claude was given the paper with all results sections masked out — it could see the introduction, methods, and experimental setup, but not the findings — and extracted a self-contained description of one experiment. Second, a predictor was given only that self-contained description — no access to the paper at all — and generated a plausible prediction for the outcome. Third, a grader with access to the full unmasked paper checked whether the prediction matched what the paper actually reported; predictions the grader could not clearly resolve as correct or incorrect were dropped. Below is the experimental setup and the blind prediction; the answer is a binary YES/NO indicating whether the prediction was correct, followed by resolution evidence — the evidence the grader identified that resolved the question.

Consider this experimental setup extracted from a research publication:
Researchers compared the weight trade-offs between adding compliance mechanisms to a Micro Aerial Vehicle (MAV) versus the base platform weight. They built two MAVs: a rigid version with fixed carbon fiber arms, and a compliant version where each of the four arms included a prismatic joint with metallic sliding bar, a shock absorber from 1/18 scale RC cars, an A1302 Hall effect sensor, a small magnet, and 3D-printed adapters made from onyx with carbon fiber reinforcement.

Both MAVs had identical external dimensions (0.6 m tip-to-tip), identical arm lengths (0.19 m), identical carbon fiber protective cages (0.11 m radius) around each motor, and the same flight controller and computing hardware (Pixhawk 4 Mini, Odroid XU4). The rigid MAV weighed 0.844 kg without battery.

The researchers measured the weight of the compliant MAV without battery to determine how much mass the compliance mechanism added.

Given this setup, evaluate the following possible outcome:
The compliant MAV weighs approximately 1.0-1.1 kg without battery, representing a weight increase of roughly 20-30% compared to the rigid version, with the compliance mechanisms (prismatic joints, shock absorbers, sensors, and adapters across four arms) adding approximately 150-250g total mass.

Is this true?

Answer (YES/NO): YES